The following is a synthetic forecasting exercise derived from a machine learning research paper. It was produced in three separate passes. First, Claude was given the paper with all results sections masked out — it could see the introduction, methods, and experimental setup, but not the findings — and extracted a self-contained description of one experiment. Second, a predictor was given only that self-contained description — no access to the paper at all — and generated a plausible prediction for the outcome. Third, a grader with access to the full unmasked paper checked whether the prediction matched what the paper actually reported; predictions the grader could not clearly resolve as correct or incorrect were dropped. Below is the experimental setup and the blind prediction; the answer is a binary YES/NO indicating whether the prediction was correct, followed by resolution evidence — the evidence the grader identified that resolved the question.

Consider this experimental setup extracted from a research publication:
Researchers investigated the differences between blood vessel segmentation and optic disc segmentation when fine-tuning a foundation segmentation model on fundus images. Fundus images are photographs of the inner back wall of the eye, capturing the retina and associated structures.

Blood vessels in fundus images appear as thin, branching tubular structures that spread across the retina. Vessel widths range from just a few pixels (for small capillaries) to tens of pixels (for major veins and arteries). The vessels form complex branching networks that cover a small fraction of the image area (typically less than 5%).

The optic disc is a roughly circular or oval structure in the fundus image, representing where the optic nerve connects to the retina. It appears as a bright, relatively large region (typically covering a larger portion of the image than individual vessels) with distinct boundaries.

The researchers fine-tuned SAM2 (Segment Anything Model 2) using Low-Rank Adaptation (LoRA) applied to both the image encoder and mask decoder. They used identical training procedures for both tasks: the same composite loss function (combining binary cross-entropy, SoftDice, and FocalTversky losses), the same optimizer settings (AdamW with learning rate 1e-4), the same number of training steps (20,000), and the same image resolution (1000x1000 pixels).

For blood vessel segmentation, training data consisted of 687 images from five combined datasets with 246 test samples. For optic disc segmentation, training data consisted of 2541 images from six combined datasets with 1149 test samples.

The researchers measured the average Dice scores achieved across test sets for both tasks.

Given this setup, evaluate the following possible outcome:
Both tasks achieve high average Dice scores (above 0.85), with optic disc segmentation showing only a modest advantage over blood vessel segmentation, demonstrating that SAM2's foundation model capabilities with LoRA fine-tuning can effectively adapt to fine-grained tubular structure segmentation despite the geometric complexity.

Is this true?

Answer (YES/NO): NO